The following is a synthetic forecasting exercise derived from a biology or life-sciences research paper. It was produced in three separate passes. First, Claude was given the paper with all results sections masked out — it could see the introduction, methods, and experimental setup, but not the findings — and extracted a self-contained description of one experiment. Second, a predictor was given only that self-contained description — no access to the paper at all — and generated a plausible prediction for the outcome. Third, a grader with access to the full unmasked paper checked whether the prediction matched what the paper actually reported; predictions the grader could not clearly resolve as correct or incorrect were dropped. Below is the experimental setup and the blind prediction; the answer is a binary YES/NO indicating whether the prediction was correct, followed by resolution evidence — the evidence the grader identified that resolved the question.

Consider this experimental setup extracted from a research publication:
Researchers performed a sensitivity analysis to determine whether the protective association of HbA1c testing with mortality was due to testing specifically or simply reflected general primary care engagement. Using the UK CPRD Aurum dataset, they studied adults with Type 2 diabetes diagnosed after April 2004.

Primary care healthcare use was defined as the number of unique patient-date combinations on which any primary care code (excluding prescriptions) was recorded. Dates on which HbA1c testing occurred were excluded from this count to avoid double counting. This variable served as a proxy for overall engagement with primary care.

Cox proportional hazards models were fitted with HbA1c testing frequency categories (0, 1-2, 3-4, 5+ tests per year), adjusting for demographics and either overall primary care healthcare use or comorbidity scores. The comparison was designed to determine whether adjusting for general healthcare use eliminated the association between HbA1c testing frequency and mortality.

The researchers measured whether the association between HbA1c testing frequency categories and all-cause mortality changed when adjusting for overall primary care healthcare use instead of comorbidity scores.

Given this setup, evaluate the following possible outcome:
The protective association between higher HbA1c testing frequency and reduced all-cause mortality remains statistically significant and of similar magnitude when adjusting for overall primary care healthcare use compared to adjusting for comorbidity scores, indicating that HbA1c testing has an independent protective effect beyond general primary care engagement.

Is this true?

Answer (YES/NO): NO